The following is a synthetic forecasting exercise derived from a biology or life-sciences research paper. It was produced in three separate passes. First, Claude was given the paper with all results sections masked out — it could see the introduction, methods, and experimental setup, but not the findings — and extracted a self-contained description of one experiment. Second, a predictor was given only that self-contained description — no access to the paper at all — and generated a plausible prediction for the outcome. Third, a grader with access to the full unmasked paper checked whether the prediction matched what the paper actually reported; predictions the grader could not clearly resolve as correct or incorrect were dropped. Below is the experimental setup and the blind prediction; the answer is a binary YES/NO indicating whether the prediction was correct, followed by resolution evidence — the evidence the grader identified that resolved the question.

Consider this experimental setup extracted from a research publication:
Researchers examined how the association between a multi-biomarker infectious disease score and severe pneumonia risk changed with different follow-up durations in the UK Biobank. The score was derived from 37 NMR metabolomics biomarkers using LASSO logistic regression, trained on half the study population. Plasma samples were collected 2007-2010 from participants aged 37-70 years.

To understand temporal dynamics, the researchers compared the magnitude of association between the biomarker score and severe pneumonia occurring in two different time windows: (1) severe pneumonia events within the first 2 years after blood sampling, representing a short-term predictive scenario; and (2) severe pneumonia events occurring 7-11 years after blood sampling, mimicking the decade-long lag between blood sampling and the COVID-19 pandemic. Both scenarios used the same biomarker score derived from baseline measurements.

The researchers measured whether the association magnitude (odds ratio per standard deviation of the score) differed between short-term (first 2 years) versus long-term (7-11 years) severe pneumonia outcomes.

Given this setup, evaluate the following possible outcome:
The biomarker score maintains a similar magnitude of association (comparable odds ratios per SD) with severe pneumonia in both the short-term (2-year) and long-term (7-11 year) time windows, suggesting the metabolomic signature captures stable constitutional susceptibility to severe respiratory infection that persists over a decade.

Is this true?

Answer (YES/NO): NO